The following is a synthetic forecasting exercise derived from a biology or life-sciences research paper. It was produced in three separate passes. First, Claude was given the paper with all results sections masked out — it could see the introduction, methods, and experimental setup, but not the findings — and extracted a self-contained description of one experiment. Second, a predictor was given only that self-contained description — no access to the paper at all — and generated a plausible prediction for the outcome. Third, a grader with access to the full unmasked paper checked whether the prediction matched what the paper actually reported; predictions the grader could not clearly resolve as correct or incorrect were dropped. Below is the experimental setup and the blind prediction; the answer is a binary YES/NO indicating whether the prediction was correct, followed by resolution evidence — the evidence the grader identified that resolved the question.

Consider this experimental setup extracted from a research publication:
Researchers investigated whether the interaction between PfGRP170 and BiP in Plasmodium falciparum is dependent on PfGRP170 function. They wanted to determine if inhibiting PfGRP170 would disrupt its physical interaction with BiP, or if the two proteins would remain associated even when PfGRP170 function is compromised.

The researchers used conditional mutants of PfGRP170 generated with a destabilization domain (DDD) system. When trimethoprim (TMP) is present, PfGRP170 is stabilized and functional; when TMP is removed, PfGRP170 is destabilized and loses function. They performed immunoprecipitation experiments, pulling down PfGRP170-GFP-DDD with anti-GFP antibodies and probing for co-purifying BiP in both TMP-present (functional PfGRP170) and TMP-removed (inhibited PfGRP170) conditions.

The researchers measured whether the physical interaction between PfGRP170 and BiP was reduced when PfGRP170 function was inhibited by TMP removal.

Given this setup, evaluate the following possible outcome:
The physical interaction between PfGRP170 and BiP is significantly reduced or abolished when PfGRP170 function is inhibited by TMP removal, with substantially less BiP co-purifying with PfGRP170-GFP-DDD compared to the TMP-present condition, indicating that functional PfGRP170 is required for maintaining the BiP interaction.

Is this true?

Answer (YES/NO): NO